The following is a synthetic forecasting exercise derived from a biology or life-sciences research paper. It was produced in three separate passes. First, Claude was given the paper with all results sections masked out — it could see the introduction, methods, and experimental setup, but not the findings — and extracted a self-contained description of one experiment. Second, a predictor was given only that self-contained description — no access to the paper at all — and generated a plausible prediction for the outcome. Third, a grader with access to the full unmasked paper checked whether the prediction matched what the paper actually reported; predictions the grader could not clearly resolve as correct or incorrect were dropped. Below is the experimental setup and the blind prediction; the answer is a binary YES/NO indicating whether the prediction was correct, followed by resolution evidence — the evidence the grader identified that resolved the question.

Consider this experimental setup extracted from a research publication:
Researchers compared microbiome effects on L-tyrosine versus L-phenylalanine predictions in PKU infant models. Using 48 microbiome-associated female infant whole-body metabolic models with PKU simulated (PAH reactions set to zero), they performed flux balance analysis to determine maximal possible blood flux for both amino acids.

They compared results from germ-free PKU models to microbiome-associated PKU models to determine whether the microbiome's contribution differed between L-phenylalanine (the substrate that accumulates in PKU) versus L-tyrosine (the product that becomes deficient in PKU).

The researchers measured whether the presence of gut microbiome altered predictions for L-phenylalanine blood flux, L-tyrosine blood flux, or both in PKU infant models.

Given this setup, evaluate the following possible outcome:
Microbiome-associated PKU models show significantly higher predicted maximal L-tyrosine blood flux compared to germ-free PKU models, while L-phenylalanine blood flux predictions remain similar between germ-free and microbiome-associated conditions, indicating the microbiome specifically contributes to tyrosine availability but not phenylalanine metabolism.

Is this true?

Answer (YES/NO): NO